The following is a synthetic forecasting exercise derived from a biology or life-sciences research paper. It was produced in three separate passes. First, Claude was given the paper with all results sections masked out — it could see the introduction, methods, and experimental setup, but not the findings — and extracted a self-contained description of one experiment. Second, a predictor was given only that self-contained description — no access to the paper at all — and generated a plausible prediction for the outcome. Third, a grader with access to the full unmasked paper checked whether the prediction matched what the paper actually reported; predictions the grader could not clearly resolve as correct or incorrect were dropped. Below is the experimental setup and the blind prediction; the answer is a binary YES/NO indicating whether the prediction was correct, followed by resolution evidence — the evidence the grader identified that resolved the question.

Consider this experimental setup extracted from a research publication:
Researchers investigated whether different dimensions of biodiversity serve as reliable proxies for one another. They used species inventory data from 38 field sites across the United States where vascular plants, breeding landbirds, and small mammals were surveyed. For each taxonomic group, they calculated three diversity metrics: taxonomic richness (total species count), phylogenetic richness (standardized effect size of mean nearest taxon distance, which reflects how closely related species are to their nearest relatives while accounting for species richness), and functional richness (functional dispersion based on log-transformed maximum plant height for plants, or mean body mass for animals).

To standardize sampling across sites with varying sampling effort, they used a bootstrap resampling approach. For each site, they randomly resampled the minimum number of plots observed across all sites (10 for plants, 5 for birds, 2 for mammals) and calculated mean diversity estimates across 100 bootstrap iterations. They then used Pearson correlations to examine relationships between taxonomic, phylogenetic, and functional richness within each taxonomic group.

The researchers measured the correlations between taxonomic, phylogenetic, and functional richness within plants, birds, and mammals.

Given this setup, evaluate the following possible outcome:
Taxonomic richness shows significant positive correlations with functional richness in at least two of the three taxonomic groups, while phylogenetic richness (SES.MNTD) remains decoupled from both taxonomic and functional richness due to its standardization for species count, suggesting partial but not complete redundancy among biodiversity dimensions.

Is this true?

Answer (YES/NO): NO